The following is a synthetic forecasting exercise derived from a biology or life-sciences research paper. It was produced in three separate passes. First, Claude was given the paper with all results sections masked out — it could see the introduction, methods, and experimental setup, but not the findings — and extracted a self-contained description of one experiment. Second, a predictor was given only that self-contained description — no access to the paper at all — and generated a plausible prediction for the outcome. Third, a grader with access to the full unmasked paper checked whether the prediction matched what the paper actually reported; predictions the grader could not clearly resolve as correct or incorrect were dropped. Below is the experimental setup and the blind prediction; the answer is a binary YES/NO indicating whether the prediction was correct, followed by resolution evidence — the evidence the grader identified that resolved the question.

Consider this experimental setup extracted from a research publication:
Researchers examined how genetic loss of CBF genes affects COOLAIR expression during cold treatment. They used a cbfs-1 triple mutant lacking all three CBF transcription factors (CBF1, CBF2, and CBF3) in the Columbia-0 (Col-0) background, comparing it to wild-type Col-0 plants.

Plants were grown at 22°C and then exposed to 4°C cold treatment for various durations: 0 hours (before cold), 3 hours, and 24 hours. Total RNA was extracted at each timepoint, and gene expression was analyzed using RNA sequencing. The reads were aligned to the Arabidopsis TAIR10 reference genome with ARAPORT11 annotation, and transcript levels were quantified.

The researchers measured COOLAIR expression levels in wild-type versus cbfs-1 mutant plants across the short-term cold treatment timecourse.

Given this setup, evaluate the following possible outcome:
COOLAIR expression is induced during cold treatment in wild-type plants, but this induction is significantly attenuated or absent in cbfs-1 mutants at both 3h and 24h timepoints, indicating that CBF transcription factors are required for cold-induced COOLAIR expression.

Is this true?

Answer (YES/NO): YES